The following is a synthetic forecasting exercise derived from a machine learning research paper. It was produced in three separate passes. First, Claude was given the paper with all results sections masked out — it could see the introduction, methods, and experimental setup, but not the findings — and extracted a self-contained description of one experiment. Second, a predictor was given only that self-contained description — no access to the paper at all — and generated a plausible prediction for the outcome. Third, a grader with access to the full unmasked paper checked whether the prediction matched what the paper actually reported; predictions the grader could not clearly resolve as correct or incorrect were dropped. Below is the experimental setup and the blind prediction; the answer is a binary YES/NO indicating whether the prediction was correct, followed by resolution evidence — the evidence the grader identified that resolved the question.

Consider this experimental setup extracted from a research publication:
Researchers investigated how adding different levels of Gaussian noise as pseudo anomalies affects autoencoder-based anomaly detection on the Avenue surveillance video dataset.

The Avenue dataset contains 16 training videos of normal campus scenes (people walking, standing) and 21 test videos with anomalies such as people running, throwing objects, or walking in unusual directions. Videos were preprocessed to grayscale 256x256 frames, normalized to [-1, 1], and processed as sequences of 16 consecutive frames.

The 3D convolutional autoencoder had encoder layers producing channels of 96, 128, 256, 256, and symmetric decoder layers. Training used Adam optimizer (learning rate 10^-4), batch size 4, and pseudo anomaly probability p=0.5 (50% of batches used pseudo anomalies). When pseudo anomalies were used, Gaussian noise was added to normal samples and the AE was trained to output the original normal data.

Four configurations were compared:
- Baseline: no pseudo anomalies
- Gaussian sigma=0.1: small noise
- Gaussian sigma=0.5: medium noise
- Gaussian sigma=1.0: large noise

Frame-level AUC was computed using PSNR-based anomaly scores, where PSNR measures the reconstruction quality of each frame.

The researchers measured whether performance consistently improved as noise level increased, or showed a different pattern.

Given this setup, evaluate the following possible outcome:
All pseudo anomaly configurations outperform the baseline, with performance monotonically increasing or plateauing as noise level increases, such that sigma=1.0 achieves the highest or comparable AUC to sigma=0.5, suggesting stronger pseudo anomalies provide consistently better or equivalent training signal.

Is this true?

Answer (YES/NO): YES